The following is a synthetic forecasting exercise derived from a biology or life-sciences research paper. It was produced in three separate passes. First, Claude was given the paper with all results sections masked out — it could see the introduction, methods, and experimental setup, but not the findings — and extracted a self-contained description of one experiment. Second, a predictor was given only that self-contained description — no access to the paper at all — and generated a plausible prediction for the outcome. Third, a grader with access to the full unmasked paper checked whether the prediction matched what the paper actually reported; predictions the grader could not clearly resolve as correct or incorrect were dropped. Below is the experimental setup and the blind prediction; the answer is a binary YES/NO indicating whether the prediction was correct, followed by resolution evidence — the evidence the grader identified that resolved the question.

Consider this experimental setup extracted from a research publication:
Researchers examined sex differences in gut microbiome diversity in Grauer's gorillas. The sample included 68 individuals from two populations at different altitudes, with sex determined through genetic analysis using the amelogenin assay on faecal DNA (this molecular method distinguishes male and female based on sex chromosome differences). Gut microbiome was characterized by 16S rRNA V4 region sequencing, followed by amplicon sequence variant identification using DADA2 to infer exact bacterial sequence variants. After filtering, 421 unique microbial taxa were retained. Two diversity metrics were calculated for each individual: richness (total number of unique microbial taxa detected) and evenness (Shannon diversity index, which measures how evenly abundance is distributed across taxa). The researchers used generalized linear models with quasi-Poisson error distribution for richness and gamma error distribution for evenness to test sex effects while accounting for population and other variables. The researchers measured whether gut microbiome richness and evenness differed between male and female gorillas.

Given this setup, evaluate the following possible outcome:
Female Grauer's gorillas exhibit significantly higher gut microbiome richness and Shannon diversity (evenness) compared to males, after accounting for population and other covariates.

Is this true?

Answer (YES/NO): NO